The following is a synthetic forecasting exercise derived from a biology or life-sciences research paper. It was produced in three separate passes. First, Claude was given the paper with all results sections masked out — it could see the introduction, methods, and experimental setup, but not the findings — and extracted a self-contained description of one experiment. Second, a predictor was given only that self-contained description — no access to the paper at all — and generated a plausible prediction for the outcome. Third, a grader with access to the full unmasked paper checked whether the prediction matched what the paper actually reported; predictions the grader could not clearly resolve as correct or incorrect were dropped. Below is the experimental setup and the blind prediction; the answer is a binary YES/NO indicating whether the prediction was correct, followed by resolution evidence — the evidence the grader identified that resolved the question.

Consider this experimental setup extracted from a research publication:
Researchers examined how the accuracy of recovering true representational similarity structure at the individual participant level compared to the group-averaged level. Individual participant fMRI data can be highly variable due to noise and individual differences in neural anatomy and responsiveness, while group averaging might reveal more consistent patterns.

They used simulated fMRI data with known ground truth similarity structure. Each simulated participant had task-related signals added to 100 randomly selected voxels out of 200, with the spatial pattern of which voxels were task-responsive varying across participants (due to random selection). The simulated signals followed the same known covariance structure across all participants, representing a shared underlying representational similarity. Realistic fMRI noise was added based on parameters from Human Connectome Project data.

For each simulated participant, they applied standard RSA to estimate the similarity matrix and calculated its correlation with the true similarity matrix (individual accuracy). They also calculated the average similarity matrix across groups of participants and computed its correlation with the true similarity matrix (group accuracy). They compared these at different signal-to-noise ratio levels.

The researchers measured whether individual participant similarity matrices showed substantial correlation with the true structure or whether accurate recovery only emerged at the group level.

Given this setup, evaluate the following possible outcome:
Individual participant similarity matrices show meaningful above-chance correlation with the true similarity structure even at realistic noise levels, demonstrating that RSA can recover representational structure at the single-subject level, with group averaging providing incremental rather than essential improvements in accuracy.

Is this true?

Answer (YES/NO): NO